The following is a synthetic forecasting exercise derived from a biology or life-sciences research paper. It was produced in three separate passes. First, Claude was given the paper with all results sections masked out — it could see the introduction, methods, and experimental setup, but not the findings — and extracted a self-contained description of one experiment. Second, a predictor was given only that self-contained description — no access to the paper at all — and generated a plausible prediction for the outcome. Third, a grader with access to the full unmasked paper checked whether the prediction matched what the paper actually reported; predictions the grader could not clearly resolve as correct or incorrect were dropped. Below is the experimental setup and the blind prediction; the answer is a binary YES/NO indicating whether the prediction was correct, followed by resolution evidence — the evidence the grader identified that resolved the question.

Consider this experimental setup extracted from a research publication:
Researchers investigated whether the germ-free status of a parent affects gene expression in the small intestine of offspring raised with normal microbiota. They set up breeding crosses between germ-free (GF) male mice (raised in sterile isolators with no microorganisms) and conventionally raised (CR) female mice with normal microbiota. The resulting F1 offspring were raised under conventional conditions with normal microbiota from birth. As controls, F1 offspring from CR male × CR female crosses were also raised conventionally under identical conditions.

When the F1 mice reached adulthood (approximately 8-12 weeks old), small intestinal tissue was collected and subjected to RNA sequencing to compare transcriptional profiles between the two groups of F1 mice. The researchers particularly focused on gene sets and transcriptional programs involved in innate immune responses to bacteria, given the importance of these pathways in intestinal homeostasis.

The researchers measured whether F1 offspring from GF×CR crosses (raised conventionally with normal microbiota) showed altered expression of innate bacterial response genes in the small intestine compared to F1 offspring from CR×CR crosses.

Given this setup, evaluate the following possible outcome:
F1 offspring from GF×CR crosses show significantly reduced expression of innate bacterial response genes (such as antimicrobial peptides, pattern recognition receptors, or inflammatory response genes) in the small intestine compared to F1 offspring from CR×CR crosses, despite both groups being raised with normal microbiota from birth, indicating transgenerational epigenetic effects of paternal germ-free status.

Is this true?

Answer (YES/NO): YES